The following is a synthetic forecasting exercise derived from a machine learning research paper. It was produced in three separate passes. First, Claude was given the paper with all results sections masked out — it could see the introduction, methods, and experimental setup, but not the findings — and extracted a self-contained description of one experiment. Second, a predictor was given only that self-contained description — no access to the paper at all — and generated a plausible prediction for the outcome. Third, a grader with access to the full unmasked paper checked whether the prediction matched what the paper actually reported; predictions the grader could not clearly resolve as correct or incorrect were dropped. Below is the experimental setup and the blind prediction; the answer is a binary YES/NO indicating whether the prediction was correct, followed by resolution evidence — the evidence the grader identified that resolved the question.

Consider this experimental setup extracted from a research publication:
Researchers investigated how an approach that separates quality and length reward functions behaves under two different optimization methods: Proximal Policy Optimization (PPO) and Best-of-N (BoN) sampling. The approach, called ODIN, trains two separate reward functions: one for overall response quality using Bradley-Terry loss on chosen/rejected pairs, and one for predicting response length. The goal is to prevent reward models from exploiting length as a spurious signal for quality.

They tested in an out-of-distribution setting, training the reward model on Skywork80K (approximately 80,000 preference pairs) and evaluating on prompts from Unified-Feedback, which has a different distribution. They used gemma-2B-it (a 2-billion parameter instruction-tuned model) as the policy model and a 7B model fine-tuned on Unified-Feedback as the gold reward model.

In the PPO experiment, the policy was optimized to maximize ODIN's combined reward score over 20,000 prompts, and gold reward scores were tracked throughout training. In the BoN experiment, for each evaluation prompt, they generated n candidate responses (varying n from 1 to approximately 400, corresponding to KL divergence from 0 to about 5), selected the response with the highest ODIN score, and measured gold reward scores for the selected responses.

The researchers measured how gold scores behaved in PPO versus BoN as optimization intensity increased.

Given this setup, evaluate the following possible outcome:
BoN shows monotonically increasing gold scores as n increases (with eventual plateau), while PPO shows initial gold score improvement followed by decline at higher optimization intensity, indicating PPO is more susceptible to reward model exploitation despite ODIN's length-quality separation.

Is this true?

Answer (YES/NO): NO